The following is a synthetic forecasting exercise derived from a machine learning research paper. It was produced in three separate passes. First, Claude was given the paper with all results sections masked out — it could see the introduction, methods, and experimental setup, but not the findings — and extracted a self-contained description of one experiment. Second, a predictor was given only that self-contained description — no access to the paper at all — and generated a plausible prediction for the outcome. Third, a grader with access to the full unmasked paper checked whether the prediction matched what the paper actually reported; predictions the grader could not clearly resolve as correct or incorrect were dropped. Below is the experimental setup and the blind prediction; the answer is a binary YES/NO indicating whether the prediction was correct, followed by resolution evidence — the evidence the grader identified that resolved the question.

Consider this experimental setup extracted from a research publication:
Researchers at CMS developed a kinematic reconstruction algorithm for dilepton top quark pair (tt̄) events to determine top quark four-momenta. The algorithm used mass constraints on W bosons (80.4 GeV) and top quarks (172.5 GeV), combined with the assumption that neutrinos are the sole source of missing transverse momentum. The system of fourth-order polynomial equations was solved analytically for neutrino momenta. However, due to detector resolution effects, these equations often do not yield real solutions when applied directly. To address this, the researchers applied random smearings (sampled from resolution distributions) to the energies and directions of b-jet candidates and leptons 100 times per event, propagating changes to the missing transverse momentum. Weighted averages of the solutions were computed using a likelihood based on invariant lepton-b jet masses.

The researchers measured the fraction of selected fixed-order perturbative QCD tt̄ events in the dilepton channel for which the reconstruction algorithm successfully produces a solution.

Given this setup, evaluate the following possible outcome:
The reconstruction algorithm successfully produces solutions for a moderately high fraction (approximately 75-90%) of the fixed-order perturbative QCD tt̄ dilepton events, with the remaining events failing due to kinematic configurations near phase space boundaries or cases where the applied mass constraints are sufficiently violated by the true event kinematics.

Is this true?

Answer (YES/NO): YES